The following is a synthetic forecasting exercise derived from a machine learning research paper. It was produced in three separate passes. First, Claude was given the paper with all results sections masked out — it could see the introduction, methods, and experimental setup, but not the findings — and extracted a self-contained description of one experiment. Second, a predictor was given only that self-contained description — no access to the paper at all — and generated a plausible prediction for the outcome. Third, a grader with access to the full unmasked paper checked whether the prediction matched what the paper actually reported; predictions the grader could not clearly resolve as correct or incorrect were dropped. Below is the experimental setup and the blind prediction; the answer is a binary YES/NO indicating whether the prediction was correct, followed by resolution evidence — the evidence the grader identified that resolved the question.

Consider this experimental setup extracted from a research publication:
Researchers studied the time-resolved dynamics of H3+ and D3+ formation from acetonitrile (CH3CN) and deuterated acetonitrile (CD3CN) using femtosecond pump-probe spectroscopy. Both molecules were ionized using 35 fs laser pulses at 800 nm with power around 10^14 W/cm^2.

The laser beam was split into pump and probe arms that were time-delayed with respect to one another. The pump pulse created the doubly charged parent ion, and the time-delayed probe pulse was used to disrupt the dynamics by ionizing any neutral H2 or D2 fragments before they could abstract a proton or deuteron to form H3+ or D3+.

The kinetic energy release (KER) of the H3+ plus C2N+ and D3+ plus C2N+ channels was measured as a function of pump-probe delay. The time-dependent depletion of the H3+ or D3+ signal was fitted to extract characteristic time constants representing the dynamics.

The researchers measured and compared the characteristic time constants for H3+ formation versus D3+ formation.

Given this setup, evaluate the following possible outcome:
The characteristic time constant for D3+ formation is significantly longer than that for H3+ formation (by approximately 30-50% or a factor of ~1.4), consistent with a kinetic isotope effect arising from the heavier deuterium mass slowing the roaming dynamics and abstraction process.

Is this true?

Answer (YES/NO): NO